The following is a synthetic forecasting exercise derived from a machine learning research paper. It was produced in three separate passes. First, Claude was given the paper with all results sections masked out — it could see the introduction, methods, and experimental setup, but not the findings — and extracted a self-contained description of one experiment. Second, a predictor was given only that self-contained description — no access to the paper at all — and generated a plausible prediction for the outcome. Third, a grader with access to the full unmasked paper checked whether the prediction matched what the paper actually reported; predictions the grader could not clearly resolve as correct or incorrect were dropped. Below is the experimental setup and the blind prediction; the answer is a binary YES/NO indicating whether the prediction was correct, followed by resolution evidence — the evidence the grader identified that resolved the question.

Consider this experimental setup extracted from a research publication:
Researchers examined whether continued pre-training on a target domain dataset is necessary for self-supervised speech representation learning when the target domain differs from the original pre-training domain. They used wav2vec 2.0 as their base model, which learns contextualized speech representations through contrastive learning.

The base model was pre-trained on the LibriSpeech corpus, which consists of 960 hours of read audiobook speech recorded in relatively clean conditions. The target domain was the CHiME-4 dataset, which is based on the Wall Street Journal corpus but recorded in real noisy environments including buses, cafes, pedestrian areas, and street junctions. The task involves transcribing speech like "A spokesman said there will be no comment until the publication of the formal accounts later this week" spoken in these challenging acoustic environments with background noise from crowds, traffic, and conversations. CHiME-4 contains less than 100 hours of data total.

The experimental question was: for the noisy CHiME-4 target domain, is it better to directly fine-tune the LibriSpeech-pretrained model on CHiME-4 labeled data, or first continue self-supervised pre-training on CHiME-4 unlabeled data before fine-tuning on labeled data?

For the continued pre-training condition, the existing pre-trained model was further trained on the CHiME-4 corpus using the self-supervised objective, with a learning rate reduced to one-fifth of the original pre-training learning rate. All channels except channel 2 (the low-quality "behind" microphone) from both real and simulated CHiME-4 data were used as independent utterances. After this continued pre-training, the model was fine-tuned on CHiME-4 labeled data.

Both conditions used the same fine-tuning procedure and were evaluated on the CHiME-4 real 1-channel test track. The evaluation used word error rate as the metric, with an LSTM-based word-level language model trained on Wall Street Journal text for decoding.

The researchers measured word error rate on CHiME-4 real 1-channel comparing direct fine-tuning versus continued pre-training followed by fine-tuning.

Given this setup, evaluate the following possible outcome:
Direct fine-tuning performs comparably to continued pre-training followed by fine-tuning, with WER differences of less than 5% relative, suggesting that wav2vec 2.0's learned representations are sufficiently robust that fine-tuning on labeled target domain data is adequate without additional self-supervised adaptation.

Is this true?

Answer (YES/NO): NO